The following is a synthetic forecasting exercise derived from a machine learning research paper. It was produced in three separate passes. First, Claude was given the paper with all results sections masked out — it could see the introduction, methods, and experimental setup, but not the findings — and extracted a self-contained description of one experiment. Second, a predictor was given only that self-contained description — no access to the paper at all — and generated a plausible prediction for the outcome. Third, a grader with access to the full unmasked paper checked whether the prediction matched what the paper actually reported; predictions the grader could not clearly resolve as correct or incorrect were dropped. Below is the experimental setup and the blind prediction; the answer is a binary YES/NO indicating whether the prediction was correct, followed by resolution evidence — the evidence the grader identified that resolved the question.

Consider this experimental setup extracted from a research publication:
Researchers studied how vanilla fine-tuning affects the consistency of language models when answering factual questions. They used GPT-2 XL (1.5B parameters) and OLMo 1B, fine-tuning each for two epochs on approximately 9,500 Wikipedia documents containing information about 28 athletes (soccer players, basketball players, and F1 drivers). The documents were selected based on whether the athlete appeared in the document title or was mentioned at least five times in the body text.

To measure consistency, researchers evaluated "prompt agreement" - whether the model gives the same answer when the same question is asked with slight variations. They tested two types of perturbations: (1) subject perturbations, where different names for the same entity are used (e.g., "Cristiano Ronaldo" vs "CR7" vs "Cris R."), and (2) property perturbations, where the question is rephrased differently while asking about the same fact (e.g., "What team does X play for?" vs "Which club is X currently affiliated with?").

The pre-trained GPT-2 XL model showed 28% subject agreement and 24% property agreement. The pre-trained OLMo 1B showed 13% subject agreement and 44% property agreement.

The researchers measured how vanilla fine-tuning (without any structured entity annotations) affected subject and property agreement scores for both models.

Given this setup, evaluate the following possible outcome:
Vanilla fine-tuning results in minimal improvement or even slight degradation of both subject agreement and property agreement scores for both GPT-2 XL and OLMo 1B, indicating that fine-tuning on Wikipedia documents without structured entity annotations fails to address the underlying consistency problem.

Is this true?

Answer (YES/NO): NO